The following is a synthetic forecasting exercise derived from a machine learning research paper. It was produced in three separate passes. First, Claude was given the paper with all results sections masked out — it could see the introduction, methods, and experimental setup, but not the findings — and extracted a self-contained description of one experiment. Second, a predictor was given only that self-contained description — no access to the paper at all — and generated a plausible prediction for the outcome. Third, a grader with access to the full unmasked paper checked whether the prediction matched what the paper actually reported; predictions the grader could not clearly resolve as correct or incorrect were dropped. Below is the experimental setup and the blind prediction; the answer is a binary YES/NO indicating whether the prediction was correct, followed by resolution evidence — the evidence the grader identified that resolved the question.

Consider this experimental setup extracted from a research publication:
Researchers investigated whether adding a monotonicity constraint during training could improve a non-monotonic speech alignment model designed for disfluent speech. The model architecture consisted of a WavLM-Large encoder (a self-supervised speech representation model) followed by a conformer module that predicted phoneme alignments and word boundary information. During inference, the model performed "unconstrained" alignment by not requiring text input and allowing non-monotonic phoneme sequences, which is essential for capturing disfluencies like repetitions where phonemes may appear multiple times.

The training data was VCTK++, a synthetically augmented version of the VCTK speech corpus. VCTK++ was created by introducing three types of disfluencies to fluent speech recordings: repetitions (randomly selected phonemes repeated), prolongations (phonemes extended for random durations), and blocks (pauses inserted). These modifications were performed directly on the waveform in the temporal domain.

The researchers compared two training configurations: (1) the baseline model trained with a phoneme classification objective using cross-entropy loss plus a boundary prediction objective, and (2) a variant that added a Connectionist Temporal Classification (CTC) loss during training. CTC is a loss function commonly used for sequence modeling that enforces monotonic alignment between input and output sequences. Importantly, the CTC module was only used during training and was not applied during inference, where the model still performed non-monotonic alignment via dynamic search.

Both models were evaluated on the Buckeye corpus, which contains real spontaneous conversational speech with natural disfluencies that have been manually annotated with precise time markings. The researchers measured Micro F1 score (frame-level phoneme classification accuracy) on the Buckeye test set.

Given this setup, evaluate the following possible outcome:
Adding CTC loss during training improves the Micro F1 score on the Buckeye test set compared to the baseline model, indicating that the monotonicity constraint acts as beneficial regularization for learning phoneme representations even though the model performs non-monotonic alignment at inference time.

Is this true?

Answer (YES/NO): YES